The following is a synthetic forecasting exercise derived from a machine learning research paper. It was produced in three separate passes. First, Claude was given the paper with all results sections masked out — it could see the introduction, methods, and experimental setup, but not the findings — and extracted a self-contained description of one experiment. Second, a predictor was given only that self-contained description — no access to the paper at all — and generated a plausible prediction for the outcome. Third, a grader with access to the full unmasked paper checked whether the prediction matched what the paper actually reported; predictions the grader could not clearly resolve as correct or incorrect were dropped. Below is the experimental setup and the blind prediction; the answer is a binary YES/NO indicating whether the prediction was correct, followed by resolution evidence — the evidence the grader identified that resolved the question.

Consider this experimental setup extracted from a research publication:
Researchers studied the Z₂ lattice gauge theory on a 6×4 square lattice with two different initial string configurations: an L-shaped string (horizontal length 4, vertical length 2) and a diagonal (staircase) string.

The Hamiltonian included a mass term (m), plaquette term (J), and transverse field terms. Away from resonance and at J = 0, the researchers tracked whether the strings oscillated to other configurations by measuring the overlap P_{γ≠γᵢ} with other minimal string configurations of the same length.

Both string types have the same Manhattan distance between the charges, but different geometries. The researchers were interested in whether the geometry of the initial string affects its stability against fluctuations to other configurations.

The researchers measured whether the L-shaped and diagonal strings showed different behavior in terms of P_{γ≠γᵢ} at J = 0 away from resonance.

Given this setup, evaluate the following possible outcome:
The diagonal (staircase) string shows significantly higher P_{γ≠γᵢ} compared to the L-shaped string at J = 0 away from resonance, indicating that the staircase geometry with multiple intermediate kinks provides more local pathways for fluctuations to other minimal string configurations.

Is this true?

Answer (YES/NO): NO